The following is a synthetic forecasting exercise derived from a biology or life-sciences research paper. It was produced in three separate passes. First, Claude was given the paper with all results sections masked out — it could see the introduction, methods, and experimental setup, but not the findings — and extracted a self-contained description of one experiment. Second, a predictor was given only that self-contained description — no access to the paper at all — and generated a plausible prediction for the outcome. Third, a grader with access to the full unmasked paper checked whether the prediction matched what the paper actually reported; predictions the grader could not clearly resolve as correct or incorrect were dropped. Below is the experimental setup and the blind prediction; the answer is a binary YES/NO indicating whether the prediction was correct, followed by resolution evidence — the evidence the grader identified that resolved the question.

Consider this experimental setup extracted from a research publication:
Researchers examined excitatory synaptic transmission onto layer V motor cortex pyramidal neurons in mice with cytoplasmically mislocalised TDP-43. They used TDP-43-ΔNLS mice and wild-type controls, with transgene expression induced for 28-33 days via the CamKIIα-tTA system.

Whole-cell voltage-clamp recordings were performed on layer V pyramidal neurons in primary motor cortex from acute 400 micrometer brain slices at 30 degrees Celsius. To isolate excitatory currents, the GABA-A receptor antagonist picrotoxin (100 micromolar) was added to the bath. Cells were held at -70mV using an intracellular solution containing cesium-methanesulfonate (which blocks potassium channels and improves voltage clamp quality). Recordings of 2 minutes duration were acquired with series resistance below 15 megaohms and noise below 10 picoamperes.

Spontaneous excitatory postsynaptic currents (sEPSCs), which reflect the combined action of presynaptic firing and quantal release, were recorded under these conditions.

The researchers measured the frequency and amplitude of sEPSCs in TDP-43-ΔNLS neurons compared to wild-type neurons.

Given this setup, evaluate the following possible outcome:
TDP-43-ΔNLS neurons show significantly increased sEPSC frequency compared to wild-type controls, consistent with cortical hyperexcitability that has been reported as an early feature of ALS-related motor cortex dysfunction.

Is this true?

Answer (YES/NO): NO